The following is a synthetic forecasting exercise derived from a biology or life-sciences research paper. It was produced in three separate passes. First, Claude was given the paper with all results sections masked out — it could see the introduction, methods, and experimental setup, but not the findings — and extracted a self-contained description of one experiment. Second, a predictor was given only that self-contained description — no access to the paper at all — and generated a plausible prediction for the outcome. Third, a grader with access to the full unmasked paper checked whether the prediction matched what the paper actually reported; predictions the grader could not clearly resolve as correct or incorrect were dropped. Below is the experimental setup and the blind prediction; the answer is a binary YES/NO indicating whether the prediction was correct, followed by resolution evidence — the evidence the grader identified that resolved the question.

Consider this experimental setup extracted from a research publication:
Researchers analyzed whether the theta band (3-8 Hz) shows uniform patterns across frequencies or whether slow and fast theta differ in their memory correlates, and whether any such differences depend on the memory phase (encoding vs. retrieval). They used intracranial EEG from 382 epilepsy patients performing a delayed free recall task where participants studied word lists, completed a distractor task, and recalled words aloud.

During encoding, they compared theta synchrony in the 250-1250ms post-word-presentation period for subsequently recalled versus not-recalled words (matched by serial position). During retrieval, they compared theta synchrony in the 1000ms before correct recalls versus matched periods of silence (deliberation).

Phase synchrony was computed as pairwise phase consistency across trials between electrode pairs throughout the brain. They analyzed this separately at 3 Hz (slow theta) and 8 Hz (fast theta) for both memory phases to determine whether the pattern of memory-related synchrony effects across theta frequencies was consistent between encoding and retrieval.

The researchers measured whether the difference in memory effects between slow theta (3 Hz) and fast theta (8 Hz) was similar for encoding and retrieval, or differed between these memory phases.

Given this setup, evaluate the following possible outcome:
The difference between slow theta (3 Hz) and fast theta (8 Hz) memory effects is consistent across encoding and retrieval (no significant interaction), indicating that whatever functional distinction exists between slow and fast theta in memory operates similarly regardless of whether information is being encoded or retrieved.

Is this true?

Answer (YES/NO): NO